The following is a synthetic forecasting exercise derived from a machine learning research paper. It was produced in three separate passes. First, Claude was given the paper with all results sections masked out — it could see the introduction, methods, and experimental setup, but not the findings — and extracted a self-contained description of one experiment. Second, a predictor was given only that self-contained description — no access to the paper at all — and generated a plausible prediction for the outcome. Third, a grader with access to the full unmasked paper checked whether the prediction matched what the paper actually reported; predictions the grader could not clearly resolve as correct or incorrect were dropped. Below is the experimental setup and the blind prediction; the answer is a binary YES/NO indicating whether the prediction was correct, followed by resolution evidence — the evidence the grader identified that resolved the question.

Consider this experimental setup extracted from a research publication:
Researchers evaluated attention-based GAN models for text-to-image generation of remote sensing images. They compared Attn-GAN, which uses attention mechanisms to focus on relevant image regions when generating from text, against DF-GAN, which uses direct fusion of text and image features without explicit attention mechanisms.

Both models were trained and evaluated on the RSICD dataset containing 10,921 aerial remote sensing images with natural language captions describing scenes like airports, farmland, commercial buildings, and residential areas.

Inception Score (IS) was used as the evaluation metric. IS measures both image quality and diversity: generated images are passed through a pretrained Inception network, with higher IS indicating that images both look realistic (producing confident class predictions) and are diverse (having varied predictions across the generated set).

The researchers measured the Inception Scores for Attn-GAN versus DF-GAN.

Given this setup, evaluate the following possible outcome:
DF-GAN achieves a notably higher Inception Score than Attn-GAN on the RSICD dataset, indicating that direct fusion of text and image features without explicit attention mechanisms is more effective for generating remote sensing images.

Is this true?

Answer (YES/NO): NO